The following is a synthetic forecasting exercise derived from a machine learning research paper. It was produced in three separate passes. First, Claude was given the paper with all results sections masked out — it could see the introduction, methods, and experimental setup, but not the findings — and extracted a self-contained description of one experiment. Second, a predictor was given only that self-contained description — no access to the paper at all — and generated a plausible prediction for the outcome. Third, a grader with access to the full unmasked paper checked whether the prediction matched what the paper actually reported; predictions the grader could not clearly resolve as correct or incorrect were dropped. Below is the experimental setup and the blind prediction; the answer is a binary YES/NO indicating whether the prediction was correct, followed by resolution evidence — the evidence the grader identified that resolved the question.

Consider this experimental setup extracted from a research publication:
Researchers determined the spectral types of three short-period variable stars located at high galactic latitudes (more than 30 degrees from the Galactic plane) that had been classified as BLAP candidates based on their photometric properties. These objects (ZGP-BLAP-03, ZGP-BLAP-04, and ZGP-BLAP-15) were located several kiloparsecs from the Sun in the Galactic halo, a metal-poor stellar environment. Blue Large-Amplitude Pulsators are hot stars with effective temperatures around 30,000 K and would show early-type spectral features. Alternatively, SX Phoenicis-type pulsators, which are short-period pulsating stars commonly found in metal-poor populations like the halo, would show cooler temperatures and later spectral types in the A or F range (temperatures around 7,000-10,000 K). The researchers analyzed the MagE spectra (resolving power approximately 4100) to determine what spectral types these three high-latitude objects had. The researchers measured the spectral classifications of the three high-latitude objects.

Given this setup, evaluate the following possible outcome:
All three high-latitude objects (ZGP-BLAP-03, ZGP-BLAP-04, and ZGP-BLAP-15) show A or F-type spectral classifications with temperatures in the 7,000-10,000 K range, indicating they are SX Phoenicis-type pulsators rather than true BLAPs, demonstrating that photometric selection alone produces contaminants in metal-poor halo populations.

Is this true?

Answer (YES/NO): YES